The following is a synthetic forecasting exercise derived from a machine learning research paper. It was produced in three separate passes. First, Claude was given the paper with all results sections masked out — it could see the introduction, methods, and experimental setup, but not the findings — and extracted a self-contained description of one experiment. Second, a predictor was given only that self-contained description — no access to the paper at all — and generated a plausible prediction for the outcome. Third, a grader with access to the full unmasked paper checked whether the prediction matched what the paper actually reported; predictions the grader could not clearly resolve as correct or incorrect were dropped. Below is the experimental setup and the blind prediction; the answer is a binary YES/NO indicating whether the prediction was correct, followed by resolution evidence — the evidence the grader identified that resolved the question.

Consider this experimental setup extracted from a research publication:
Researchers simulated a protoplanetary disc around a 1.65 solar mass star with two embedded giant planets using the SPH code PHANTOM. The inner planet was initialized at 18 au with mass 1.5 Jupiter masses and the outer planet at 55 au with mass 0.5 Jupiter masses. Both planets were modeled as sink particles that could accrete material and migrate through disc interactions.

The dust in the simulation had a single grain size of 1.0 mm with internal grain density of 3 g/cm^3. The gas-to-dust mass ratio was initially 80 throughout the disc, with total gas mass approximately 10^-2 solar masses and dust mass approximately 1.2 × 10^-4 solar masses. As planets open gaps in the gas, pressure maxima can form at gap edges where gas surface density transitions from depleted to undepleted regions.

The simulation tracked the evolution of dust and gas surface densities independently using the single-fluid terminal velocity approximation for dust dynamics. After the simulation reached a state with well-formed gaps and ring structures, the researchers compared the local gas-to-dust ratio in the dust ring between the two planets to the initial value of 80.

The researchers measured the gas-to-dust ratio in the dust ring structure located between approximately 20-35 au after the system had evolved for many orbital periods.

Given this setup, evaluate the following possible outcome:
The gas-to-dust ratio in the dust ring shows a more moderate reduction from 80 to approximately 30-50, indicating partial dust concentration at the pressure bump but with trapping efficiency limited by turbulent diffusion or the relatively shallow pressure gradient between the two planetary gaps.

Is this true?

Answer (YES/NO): NO